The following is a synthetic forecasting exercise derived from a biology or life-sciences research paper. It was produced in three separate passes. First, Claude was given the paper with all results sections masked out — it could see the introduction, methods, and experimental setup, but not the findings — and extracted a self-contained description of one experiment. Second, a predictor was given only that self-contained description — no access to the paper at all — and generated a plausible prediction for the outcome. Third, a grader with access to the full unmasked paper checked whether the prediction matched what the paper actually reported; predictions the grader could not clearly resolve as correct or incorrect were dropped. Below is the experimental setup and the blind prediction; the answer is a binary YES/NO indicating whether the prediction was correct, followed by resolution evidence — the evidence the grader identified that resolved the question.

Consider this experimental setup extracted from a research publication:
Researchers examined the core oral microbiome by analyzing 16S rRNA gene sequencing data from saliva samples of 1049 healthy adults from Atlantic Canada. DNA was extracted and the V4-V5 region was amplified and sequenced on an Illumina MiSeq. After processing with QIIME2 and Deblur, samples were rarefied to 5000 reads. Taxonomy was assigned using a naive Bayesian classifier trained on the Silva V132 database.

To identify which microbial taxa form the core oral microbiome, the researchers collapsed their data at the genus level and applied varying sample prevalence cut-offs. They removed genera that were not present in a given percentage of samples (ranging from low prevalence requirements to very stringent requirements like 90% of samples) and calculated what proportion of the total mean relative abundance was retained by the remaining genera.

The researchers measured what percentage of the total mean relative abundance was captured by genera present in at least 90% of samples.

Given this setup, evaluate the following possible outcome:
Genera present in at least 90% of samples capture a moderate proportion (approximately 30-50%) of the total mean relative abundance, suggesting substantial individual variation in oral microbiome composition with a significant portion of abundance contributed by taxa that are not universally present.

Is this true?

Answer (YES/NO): NO